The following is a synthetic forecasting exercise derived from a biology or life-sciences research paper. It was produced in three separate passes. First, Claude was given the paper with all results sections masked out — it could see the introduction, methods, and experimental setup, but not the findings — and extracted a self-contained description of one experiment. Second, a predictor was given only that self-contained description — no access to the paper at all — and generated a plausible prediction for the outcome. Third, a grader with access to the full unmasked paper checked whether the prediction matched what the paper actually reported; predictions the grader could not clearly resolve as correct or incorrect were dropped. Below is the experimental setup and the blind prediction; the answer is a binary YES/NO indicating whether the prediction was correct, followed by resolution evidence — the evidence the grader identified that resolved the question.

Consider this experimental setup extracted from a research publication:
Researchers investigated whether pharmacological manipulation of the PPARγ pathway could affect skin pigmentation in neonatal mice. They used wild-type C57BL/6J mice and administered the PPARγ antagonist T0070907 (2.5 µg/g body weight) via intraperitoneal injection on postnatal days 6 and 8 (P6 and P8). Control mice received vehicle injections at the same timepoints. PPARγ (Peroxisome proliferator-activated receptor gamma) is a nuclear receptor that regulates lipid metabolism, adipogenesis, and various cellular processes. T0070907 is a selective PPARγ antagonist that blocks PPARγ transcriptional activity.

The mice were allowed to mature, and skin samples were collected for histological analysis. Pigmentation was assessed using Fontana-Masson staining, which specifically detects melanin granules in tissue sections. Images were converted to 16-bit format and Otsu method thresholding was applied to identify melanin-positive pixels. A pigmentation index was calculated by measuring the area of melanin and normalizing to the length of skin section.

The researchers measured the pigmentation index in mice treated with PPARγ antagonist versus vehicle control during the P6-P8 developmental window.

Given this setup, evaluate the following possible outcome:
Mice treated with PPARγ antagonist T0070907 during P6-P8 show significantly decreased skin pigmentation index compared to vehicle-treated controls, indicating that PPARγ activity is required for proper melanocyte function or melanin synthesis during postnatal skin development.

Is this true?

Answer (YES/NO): YES